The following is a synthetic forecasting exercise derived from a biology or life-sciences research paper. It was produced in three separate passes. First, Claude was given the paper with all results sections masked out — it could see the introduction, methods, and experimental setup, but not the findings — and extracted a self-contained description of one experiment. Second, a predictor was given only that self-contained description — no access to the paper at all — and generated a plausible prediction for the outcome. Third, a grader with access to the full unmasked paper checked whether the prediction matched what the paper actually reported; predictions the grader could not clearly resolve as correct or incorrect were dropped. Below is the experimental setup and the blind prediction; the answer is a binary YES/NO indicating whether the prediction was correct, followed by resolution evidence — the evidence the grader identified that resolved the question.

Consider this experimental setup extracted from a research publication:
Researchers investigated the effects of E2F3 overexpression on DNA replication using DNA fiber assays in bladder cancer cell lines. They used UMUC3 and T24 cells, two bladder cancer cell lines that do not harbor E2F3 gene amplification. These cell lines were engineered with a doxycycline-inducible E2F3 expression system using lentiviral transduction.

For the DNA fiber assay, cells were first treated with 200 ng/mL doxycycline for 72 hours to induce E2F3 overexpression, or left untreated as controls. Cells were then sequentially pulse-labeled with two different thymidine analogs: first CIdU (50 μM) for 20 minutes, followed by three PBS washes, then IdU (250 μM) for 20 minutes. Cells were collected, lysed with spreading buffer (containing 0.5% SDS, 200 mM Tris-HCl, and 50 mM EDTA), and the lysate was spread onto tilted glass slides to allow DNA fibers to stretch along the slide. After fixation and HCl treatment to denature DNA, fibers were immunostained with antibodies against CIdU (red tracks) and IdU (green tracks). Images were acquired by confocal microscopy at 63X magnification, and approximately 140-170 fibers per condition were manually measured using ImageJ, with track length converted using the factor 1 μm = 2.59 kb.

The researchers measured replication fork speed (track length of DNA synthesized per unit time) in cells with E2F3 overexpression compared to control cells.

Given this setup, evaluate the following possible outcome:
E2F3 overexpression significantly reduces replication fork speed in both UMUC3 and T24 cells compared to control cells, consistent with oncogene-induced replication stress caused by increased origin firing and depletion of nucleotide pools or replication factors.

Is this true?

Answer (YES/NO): NO